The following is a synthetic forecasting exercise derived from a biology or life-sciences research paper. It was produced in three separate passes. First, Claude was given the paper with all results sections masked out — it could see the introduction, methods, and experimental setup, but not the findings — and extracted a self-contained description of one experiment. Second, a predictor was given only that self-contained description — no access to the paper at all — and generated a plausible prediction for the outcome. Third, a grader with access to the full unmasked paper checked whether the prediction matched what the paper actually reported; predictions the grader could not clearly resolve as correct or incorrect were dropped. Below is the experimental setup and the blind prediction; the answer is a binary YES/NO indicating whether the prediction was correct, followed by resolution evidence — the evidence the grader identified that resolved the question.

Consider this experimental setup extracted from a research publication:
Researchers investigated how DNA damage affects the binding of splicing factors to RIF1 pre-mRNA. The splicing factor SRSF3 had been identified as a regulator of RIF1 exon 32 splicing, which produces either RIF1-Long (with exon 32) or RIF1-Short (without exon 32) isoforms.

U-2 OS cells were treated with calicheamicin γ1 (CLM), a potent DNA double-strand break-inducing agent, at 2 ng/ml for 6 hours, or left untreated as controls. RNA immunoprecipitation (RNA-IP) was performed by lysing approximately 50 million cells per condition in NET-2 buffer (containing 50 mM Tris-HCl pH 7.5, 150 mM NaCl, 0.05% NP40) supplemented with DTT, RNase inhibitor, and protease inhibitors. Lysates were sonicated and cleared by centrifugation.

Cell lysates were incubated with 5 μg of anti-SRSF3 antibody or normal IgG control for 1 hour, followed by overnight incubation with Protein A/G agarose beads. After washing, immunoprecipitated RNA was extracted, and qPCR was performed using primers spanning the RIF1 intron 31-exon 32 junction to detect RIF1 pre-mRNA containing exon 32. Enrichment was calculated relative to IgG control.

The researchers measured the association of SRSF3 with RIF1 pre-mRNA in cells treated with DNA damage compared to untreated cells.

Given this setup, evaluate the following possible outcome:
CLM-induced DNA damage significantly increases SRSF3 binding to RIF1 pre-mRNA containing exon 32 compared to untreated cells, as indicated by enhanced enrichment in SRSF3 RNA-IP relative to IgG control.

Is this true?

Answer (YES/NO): YES